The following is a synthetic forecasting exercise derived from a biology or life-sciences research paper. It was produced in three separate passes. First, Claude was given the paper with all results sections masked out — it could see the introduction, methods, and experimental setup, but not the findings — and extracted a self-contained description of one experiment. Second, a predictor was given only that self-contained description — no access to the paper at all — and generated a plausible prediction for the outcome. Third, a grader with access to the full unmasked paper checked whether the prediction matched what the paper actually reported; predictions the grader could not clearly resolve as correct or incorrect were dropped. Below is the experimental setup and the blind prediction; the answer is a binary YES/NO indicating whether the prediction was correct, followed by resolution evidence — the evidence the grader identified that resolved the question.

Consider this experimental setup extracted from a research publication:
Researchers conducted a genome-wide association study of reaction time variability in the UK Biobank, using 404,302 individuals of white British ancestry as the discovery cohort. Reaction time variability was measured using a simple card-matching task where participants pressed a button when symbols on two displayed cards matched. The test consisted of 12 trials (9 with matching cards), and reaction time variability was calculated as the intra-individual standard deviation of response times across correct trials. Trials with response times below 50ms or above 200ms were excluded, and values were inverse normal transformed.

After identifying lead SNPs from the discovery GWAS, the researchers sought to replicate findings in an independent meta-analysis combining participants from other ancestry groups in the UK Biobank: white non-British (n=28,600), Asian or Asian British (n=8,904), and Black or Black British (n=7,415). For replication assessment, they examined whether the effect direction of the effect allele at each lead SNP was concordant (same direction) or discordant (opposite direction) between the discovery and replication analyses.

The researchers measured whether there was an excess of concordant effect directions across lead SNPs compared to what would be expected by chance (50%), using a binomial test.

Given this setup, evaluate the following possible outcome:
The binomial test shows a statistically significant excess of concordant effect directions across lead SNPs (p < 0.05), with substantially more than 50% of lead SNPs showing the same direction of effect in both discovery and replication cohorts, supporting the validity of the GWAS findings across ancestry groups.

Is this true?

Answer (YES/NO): NO